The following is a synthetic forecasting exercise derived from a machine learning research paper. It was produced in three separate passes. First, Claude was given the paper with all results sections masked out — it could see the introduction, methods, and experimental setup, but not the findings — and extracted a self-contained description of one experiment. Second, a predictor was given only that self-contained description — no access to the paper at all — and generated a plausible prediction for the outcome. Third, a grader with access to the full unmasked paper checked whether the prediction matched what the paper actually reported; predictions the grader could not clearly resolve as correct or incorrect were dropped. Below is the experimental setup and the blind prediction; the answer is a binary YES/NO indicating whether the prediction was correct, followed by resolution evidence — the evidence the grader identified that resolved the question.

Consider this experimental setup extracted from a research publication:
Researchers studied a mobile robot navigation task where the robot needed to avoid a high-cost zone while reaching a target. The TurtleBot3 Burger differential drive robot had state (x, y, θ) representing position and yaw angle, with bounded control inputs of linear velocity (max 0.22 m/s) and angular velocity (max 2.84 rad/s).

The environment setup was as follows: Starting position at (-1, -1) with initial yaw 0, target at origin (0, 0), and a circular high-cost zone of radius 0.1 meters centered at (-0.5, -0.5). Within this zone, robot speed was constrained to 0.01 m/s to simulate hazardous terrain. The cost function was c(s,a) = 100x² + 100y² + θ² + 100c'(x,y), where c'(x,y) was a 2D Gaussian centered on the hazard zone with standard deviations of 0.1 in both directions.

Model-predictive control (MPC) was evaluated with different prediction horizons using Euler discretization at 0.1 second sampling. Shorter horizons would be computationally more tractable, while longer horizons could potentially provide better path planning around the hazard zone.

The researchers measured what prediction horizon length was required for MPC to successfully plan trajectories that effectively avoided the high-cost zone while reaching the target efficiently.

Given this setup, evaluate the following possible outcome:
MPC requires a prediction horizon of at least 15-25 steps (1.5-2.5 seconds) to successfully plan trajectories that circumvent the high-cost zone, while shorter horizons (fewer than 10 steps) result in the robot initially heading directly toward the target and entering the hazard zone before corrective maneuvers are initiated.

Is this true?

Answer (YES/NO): NO